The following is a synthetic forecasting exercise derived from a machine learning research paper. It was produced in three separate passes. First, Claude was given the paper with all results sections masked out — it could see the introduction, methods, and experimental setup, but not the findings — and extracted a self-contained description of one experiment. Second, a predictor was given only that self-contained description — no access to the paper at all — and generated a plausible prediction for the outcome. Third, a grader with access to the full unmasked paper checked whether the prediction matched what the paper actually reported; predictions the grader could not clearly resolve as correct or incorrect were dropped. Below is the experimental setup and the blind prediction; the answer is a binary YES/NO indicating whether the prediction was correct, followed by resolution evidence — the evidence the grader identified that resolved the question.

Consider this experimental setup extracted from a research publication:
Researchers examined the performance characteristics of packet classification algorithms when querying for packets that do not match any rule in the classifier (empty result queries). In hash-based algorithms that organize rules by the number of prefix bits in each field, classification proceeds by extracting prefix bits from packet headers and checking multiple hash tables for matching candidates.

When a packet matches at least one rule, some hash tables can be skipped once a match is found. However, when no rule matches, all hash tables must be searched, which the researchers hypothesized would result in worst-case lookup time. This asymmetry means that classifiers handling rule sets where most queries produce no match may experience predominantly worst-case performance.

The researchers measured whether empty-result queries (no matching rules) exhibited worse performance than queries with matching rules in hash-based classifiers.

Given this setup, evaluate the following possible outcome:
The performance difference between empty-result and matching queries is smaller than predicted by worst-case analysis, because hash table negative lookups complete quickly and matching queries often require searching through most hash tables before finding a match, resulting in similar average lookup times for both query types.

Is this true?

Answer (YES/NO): NO